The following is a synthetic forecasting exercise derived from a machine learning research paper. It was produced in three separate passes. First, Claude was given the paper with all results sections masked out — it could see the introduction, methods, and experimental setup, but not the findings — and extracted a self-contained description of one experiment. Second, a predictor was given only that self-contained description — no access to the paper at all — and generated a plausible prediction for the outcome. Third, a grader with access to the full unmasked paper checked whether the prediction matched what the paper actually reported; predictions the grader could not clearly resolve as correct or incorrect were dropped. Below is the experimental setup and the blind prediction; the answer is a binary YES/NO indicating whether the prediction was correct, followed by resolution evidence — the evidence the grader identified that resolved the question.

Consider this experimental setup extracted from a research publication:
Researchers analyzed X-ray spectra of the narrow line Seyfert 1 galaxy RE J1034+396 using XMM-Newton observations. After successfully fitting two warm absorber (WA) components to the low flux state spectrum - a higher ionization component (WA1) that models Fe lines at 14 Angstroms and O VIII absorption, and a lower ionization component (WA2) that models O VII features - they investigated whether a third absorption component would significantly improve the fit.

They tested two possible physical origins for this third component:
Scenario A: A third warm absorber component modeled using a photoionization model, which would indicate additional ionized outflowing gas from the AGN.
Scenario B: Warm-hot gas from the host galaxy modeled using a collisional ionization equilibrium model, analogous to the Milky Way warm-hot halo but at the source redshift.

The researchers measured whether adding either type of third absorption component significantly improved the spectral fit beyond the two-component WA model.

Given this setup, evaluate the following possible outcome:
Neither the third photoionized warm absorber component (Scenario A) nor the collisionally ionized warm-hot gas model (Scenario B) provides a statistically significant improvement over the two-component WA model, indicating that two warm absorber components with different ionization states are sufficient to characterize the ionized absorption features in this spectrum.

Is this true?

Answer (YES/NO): YES